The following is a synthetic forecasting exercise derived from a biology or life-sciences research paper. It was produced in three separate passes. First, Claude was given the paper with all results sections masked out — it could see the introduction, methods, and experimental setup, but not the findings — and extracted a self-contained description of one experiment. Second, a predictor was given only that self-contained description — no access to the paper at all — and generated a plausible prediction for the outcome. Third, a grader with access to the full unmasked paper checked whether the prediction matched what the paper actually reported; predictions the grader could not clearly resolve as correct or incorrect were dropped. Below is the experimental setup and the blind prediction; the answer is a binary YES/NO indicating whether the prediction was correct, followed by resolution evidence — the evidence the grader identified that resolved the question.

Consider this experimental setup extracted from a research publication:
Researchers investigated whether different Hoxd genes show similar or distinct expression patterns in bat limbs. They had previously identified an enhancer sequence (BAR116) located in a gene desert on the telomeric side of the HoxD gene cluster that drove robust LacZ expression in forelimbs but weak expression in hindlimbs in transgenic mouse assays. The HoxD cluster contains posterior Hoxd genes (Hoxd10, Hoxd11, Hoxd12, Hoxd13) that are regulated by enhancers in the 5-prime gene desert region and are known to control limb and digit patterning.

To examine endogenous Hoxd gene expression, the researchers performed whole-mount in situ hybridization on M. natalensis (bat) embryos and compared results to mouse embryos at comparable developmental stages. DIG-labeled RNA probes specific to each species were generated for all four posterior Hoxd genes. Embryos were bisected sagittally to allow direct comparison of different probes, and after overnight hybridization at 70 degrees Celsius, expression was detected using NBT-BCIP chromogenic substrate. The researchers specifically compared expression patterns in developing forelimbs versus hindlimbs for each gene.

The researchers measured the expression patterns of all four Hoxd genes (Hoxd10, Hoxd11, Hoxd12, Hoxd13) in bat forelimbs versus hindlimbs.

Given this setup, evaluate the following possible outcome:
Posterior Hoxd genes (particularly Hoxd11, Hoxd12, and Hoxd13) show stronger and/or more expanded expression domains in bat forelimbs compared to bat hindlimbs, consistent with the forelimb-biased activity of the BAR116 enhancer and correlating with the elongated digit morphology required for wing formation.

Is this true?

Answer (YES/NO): NO